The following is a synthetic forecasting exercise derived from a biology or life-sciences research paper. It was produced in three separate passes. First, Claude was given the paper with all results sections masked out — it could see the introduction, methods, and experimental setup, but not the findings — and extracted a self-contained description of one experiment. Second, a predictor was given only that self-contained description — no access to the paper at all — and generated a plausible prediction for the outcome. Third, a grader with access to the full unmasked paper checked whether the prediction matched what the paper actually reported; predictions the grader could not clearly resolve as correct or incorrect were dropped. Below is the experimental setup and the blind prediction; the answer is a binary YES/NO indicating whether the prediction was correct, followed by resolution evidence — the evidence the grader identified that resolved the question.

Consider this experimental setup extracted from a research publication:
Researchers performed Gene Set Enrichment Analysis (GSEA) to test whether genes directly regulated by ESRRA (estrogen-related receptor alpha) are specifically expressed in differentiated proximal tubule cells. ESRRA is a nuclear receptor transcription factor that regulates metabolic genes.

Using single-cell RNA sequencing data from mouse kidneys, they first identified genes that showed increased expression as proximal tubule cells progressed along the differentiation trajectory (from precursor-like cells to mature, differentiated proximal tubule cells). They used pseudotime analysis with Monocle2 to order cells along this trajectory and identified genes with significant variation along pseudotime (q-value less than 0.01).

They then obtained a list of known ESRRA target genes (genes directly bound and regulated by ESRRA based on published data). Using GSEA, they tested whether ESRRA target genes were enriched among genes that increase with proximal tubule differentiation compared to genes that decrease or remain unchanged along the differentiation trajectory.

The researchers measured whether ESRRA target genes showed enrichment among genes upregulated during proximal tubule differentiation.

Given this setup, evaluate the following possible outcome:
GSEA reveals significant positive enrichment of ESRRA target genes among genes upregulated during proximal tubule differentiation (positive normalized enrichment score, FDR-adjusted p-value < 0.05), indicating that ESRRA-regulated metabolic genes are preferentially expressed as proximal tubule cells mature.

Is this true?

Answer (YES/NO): YES